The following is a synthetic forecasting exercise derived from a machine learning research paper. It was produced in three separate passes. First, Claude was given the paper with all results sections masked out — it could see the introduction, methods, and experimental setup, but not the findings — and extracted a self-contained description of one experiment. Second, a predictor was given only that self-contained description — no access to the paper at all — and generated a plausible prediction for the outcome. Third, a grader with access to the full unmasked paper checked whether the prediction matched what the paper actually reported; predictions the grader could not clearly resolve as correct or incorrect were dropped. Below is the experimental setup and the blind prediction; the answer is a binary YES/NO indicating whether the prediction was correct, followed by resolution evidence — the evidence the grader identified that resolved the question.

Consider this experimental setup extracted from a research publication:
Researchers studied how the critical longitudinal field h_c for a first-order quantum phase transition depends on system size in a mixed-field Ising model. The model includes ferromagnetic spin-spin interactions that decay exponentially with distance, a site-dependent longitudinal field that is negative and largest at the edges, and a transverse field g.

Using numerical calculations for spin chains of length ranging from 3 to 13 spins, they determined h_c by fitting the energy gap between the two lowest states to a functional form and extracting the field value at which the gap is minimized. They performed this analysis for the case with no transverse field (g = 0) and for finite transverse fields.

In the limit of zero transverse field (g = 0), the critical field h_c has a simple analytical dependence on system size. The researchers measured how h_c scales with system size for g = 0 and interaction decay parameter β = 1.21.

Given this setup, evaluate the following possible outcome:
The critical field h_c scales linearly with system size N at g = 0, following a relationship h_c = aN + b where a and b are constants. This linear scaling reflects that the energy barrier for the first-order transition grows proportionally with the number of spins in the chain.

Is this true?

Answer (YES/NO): NO